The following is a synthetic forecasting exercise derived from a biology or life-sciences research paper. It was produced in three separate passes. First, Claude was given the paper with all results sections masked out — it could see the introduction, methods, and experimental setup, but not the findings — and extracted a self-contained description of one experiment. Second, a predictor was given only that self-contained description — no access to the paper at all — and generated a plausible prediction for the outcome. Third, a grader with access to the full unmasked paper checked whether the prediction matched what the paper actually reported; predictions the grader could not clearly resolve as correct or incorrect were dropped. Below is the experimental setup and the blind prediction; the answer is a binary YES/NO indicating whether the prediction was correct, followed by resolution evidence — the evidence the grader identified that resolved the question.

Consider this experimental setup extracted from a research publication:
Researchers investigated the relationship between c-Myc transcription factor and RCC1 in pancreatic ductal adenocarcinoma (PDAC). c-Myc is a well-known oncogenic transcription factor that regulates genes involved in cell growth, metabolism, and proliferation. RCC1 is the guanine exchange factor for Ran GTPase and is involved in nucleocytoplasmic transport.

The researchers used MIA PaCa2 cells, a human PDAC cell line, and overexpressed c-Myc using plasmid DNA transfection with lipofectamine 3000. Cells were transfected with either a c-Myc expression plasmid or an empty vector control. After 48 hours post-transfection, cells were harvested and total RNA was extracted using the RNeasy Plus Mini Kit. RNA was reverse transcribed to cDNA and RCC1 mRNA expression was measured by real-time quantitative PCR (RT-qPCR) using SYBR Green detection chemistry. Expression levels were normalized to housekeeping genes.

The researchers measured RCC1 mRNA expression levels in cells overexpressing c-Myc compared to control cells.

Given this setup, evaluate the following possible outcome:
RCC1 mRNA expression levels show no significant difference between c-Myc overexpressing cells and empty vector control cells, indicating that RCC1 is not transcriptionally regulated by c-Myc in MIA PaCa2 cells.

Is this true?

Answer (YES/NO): NO